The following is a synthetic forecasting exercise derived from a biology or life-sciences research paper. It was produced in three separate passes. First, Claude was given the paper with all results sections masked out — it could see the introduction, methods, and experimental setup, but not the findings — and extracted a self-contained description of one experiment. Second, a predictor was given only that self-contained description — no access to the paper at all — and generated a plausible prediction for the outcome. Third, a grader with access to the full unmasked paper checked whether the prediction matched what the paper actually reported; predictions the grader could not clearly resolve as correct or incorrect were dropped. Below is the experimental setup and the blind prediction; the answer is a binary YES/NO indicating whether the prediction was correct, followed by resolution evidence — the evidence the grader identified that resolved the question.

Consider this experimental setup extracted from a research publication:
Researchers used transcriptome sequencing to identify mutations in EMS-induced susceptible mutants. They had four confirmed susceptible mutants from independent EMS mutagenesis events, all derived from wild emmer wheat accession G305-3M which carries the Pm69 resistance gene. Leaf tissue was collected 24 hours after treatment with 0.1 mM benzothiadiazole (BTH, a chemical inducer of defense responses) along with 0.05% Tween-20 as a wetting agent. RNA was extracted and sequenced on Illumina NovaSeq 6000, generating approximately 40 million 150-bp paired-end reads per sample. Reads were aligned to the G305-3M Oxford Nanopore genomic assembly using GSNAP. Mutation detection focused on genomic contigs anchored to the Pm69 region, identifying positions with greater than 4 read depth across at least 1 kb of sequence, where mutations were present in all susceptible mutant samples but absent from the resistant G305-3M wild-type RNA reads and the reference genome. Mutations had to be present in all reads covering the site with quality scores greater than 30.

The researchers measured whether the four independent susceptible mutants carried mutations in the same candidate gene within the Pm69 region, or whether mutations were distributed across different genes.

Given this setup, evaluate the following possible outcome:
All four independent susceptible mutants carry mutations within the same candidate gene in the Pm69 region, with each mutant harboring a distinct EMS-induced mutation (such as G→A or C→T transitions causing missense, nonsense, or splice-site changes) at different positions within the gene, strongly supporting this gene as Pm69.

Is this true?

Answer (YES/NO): YES